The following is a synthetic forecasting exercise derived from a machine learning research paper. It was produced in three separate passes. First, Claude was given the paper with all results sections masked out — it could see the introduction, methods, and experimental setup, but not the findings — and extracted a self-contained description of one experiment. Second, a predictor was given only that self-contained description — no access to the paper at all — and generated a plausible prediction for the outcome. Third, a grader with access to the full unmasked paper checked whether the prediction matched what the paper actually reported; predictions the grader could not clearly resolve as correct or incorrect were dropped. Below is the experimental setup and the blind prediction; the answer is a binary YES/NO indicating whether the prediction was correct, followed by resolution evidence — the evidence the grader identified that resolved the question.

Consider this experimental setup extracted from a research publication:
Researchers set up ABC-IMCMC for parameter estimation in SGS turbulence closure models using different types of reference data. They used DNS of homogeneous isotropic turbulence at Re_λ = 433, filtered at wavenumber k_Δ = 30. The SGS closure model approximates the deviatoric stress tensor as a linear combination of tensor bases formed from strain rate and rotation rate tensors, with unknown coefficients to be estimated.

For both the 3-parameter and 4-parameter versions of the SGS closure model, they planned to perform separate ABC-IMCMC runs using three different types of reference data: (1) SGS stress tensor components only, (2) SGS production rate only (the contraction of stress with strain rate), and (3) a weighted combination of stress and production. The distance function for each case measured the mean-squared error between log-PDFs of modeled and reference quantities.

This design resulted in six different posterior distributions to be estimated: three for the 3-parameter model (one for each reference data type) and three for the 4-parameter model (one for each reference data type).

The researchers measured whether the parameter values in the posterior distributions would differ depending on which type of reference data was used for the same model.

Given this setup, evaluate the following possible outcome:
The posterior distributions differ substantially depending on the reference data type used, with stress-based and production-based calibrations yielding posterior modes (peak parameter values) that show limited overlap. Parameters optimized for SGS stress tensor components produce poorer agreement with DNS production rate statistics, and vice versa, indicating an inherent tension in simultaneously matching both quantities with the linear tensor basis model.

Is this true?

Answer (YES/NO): YES